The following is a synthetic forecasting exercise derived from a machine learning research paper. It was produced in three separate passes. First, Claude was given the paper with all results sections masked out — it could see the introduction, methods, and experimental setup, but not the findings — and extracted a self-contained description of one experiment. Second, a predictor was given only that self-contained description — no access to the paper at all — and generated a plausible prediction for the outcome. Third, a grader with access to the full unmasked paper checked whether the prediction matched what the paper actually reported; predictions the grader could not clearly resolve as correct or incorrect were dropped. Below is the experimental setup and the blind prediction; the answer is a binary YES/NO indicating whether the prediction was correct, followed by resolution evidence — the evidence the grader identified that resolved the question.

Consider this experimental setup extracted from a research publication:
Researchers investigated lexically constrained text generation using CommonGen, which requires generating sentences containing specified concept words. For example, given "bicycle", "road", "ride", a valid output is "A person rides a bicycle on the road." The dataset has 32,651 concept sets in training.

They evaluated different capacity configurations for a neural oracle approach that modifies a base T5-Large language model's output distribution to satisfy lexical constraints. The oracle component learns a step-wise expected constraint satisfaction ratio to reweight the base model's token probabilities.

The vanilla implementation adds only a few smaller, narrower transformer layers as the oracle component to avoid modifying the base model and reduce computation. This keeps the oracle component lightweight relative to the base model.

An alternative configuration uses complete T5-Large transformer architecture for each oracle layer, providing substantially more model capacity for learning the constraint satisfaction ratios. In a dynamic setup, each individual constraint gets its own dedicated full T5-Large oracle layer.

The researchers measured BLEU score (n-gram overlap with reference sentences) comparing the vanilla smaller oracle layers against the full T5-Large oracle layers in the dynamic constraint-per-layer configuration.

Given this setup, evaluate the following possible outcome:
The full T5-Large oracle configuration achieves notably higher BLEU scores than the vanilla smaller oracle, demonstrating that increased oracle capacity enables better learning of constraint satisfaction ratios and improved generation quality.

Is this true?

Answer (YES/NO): YES